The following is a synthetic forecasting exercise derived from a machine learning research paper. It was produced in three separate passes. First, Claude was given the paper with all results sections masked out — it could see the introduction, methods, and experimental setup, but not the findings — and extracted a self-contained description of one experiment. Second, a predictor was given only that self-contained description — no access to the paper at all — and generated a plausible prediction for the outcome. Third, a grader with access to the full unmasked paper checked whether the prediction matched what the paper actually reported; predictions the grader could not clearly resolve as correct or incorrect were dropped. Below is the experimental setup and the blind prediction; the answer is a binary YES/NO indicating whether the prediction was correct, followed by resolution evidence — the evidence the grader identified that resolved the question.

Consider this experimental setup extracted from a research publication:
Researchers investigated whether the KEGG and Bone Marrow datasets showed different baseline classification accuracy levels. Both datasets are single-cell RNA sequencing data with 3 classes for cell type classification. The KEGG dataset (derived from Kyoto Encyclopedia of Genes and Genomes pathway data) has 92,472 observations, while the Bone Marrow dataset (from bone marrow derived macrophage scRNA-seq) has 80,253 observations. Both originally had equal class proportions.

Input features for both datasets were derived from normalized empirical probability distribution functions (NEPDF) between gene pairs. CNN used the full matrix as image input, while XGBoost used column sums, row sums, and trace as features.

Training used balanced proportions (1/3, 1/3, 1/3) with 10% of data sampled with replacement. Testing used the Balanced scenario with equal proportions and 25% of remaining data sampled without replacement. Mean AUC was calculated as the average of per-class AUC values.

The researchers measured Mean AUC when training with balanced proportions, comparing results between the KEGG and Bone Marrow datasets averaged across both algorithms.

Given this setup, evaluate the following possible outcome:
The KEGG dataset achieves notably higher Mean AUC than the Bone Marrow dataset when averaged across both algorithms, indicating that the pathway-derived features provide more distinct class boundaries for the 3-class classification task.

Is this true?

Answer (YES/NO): NO